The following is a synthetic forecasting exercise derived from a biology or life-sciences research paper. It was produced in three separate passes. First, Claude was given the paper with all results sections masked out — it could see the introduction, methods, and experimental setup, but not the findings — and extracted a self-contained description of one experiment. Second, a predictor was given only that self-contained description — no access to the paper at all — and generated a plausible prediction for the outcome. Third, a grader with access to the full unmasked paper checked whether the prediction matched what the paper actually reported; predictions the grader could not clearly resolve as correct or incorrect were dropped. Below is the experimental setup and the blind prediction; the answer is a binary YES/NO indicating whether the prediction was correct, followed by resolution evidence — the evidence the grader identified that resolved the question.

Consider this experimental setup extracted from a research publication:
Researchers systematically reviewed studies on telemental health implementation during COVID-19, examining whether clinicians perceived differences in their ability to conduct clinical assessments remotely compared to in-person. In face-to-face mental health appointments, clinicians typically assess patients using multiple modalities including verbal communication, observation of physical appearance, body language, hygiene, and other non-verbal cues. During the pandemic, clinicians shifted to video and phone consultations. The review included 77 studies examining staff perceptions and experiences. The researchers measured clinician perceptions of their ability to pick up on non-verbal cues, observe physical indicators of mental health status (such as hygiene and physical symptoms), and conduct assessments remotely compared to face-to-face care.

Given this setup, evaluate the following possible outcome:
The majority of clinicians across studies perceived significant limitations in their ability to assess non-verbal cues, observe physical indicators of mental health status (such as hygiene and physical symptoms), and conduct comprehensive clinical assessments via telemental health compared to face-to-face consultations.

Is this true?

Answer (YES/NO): YES